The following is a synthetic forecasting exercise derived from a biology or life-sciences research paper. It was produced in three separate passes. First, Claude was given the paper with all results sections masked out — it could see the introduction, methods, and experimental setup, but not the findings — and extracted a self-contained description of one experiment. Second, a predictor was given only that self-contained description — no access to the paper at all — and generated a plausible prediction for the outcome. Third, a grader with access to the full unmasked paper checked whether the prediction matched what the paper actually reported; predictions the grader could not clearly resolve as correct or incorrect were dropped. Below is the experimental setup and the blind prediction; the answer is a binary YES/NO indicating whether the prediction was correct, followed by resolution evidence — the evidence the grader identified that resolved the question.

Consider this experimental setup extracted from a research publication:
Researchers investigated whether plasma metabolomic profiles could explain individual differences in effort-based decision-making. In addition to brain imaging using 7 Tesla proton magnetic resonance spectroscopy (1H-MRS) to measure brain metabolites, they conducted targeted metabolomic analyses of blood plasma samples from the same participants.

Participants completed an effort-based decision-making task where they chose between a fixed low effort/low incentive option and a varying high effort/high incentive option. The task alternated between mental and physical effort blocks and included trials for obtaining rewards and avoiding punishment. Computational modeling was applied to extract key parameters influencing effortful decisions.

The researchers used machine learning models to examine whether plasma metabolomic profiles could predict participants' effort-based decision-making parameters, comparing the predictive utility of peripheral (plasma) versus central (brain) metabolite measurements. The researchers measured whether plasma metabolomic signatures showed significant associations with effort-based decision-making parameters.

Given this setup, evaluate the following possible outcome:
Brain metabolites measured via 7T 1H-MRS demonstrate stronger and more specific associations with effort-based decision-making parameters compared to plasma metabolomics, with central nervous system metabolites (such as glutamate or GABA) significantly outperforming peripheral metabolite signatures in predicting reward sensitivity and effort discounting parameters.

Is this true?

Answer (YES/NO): NO